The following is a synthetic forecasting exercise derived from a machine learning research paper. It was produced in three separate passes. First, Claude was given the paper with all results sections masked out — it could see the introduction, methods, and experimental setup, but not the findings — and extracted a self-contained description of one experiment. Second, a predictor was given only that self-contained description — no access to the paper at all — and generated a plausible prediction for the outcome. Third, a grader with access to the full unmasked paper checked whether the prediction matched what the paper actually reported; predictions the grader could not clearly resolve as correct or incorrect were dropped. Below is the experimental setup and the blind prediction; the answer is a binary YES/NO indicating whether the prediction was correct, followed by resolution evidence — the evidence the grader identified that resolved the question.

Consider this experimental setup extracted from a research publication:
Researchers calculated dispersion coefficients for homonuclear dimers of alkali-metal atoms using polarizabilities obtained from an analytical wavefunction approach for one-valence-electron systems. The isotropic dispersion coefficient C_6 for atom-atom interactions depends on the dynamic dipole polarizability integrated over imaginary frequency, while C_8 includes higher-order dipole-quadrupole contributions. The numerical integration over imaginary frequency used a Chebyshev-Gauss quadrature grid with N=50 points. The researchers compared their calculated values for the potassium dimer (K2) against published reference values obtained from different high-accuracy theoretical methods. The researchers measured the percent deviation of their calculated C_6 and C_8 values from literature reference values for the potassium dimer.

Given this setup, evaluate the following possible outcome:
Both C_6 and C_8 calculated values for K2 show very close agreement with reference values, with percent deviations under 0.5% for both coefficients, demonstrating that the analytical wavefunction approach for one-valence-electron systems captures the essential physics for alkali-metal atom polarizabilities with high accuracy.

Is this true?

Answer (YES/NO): NO